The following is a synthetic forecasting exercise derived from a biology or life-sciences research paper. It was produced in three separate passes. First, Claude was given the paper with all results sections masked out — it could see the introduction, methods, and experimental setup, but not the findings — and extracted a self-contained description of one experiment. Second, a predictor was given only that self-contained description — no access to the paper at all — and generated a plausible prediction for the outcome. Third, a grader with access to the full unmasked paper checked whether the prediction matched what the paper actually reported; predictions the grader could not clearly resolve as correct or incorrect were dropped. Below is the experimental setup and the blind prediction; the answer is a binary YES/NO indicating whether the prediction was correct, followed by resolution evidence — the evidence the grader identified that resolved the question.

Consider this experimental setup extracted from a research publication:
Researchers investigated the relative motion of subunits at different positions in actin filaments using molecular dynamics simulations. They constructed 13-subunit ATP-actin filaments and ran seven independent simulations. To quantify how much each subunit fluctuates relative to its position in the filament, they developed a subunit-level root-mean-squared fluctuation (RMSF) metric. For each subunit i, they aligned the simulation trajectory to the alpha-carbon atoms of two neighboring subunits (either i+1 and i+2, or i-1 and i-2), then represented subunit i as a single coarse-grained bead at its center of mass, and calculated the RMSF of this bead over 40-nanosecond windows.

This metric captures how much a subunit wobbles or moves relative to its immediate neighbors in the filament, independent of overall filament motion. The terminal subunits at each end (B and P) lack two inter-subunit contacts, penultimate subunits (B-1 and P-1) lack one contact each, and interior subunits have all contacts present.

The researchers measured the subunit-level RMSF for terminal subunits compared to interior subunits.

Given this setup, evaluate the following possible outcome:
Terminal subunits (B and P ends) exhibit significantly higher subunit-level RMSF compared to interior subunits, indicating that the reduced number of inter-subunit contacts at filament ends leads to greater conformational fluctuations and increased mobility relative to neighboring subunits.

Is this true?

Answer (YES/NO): YES